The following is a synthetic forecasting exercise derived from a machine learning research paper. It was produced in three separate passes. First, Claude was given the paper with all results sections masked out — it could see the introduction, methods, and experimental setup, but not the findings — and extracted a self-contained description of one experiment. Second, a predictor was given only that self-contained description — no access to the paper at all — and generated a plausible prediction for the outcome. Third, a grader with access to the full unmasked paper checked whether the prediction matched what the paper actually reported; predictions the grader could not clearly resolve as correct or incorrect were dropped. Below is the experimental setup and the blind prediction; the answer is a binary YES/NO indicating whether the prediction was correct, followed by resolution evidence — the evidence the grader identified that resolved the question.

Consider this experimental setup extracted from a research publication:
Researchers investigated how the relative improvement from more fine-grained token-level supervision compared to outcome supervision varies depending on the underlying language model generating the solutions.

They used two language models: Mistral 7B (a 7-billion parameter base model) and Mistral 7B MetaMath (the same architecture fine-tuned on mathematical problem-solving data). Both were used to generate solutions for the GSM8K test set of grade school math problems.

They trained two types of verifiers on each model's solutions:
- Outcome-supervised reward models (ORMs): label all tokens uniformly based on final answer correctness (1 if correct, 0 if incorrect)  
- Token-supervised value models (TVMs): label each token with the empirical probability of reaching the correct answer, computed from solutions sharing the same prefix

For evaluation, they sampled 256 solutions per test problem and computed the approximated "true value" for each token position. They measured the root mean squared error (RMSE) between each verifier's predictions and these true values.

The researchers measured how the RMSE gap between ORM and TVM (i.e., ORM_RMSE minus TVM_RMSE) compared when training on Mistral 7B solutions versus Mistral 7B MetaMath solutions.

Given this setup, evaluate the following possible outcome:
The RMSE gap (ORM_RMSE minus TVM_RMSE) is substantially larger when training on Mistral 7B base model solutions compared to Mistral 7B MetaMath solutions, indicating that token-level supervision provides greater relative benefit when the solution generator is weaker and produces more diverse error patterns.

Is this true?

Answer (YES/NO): YES